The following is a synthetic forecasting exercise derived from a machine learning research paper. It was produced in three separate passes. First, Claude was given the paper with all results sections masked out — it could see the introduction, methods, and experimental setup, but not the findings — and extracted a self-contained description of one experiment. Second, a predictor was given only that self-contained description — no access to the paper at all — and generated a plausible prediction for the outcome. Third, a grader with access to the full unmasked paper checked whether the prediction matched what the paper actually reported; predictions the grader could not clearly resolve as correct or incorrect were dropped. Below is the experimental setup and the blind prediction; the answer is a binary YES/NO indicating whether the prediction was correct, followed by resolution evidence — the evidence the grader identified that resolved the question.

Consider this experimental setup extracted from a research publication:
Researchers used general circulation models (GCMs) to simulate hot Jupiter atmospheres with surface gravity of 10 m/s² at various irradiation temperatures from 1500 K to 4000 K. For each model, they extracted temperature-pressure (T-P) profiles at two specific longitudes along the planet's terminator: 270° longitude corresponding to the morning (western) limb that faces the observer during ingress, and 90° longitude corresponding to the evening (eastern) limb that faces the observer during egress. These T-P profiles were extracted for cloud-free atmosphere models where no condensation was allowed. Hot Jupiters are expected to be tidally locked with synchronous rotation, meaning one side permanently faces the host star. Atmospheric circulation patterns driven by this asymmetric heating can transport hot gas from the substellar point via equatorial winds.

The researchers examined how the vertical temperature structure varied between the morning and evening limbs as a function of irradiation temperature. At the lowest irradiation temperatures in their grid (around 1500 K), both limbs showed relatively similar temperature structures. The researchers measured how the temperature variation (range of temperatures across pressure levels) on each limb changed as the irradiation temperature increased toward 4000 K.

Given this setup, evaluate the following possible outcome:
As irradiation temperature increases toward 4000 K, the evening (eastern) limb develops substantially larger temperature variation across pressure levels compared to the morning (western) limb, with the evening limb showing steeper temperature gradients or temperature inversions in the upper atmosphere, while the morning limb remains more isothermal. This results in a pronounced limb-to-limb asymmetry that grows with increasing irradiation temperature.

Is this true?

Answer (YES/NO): YES